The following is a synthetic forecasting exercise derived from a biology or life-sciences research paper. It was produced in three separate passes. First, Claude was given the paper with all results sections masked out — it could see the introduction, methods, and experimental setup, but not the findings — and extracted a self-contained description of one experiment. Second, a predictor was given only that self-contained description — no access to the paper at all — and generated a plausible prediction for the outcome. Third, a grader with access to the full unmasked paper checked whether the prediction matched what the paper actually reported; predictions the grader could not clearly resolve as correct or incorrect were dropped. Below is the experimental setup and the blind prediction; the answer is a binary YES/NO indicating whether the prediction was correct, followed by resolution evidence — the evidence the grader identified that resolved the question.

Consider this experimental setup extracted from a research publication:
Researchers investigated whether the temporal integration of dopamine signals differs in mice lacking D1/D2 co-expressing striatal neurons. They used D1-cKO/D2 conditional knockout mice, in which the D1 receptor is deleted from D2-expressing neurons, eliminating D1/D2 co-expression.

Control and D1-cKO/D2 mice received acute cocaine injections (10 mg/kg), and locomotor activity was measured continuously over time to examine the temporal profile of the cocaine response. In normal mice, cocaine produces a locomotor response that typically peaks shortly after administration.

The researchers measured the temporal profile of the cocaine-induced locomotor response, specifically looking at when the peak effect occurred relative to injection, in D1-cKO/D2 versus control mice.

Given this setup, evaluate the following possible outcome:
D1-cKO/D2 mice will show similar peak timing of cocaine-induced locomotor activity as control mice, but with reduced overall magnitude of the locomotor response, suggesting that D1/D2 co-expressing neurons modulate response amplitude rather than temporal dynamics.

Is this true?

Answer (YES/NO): NO